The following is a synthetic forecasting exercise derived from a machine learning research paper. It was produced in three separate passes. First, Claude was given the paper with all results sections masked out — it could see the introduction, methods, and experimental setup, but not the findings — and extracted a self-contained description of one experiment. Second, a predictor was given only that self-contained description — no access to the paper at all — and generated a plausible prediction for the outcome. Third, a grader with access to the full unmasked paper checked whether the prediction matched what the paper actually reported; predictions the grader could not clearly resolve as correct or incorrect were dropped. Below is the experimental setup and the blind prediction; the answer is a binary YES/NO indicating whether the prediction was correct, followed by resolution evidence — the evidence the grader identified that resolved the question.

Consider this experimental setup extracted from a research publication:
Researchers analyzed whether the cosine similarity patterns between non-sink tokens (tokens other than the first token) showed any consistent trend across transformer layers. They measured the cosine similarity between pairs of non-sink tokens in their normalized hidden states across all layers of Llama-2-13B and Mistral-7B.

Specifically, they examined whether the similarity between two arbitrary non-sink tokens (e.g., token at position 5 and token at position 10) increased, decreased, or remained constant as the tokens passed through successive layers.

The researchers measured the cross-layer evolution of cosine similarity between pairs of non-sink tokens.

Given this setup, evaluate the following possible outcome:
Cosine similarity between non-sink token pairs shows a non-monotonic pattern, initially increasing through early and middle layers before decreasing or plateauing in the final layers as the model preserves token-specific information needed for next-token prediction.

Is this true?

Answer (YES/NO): NO